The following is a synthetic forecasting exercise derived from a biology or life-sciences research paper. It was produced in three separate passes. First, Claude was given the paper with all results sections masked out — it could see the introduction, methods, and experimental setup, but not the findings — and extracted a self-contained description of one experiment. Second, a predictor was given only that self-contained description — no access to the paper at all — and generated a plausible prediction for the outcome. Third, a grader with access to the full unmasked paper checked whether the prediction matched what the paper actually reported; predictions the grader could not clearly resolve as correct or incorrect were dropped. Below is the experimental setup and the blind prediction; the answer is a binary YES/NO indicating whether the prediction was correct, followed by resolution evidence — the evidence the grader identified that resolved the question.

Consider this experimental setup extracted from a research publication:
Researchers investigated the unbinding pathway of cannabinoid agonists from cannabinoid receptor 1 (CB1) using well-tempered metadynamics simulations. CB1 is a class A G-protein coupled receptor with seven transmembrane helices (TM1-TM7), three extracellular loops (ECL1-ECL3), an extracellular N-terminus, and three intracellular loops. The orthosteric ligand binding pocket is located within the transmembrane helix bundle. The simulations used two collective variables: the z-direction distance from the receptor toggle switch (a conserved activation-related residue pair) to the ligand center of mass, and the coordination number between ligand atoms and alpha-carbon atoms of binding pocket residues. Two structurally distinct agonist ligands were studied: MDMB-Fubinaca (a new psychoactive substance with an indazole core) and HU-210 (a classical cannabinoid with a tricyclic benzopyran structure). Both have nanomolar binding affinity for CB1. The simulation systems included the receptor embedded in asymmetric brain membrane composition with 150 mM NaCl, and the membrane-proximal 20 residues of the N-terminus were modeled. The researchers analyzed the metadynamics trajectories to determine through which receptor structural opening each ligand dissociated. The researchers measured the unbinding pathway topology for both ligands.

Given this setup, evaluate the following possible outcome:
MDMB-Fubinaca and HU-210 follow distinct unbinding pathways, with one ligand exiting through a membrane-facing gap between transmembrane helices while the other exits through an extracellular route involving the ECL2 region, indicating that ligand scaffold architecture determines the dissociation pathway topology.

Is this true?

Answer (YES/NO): NO